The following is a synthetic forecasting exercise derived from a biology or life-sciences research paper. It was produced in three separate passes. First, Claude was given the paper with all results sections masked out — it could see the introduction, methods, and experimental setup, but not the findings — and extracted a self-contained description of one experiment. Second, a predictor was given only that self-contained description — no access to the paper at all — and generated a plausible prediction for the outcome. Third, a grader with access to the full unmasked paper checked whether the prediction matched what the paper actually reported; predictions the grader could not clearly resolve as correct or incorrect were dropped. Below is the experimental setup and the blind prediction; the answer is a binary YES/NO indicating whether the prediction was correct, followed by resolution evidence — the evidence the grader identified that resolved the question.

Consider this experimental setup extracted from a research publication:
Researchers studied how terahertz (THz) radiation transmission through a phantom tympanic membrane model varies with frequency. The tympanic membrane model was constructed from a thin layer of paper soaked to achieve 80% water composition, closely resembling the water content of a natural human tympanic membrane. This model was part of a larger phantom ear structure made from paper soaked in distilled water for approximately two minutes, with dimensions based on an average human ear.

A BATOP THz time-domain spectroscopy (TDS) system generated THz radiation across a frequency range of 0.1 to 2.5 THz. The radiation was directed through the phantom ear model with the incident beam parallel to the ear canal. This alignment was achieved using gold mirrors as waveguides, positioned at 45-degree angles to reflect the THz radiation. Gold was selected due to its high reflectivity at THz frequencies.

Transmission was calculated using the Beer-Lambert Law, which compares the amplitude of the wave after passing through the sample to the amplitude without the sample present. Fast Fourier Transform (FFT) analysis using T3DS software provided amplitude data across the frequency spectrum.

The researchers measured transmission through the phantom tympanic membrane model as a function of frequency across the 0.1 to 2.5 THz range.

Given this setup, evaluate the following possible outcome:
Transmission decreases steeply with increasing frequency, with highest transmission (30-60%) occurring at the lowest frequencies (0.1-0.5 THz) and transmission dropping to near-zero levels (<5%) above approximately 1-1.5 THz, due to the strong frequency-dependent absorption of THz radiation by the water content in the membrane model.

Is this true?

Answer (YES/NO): NO